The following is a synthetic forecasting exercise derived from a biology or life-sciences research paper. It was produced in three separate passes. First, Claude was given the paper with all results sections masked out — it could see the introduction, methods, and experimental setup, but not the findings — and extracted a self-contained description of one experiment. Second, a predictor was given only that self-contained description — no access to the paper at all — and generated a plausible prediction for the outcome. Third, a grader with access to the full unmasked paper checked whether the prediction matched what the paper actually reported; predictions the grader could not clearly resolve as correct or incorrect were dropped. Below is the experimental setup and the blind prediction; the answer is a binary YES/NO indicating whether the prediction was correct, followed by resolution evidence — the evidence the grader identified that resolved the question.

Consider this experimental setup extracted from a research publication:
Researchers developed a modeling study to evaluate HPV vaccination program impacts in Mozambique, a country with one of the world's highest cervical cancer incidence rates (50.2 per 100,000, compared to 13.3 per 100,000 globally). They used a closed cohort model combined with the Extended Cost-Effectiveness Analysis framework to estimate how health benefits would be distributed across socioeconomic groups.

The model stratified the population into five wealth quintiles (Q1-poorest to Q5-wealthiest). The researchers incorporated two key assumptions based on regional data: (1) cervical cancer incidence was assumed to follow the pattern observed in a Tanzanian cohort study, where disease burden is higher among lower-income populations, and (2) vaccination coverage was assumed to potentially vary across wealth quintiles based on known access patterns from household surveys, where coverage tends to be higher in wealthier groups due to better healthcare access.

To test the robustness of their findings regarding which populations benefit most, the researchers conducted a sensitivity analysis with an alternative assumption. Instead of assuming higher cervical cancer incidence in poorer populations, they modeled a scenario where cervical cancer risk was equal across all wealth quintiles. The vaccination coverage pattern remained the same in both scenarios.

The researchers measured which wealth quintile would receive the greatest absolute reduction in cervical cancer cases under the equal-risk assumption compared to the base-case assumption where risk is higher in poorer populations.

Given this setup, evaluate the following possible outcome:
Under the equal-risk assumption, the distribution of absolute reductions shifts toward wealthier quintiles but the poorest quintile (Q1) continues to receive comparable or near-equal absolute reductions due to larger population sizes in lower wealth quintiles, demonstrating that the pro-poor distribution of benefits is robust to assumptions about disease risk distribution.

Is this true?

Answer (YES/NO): NO